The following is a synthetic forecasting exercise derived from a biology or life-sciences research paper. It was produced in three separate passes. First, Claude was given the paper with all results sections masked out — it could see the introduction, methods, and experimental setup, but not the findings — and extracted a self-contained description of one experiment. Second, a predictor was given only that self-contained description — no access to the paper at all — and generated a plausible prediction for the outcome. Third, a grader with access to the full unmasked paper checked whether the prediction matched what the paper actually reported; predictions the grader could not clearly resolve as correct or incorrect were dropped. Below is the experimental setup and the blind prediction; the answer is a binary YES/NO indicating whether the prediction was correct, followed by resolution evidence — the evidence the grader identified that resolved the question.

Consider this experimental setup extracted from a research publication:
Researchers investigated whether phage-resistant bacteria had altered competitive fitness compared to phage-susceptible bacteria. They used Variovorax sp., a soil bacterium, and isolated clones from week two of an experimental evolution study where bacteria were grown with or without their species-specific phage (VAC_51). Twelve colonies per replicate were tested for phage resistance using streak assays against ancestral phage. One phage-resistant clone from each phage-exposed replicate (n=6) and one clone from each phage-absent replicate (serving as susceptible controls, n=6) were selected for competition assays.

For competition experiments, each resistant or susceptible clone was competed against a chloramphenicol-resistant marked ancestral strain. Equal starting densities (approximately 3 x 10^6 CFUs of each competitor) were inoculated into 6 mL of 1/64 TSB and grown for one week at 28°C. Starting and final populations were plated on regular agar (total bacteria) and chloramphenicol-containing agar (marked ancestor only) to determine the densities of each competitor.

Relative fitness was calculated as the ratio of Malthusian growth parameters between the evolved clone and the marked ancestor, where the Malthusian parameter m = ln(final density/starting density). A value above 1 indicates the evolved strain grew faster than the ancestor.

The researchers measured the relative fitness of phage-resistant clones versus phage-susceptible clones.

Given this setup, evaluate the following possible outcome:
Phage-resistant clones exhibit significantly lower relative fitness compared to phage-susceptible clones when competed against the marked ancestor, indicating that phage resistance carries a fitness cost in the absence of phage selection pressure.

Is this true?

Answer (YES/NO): NO